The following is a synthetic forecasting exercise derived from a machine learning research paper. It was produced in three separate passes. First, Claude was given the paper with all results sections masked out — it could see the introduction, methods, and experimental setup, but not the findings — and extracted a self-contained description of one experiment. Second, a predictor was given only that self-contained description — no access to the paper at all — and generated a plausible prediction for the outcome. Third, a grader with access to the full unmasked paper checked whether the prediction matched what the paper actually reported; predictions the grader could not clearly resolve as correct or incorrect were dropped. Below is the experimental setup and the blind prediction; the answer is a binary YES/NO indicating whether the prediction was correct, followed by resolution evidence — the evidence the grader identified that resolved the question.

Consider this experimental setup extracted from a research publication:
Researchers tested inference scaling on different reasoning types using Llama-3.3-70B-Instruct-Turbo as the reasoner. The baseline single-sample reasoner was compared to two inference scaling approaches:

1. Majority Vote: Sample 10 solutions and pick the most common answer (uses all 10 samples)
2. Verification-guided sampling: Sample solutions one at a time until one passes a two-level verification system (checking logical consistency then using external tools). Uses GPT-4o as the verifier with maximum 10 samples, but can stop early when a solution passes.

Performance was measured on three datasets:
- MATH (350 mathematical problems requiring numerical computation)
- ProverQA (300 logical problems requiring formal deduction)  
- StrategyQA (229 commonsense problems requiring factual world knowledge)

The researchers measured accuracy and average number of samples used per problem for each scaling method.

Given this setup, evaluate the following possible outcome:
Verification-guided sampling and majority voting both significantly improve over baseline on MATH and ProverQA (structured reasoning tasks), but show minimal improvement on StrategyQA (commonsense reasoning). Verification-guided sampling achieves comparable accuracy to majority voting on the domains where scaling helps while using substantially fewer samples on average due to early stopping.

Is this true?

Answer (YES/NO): NO